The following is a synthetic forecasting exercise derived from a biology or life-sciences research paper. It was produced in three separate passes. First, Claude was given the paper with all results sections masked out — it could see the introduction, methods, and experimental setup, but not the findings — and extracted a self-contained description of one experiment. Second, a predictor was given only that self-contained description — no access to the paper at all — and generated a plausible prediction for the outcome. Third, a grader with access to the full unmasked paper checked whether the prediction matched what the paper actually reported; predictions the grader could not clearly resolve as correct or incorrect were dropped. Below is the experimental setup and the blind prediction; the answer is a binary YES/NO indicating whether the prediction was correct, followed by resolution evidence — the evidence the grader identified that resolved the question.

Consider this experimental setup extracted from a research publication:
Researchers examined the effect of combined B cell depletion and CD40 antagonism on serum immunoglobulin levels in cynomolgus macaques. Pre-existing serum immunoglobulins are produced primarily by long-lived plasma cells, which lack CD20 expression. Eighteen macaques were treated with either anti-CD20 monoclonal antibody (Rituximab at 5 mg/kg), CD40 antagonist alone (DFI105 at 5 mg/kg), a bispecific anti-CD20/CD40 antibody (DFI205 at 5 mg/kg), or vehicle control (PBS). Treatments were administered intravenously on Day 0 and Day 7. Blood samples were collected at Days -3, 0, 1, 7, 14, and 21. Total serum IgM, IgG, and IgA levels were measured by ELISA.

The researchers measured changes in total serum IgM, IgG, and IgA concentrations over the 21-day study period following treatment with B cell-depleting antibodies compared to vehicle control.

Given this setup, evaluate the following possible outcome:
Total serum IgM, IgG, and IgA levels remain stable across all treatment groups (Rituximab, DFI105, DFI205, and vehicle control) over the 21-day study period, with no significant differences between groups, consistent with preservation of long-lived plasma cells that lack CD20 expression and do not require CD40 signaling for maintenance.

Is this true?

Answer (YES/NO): YES